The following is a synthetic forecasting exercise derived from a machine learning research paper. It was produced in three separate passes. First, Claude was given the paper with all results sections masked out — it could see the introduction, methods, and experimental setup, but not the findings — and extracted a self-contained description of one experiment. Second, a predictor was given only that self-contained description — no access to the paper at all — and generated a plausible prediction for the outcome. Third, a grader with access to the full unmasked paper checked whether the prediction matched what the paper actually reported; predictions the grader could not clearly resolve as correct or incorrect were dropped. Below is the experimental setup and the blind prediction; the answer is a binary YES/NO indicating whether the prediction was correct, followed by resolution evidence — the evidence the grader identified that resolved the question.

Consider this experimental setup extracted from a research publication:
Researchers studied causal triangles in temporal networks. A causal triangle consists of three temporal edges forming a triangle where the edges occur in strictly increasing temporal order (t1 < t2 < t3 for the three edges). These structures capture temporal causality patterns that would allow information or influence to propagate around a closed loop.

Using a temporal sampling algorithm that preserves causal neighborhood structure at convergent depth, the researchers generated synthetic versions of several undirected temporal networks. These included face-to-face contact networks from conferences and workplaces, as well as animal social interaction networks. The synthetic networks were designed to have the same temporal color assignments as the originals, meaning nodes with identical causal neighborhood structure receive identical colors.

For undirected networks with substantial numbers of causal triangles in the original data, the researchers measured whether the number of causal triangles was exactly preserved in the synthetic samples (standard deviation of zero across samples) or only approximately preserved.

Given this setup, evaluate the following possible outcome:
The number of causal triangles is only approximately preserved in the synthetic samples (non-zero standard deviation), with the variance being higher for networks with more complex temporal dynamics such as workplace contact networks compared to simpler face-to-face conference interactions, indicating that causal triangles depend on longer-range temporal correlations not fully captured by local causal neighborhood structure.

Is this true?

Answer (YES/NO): NO